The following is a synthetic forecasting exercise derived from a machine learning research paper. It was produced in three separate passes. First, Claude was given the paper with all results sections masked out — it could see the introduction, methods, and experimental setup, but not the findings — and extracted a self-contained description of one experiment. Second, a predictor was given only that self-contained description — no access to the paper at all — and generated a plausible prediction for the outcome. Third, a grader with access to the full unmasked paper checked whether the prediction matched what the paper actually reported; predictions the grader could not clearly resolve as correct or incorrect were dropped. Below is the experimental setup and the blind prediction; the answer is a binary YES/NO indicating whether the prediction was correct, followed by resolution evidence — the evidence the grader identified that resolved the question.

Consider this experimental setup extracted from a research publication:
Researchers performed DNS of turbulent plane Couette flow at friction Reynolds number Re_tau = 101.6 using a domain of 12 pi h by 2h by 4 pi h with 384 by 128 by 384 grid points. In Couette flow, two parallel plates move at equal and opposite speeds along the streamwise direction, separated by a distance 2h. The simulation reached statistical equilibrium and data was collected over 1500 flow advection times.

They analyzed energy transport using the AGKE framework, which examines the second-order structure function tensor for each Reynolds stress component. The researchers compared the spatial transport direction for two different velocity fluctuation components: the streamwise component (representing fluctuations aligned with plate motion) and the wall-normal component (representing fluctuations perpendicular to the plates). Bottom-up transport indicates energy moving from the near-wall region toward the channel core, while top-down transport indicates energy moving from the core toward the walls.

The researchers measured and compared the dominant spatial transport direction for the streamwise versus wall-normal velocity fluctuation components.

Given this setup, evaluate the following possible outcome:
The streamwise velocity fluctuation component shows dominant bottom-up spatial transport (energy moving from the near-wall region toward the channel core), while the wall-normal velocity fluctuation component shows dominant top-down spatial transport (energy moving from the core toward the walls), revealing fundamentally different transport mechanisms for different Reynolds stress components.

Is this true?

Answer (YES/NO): YES